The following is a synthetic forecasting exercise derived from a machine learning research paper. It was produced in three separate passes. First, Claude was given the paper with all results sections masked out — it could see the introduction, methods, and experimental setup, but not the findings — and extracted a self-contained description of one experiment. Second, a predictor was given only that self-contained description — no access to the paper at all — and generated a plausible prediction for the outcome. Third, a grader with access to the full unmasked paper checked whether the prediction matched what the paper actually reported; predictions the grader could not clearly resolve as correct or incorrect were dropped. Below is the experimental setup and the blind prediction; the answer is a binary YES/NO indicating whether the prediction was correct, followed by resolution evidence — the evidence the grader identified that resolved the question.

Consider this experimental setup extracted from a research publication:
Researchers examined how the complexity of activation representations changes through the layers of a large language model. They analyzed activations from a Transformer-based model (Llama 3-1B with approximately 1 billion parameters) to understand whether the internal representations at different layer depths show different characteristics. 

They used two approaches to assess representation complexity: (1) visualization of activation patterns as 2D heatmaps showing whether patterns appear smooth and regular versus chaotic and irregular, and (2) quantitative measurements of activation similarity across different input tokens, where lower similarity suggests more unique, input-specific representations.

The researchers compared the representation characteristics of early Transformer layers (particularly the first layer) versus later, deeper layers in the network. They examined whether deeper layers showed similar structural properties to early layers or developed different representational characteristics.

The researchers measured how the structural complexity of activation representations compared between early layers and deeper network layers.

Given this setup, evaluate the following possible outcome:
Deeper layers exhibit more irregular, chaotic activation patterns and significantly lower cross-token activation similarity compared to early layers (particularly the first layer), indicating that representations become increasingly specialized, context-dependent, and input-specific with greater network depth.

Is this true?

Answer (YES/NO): YES